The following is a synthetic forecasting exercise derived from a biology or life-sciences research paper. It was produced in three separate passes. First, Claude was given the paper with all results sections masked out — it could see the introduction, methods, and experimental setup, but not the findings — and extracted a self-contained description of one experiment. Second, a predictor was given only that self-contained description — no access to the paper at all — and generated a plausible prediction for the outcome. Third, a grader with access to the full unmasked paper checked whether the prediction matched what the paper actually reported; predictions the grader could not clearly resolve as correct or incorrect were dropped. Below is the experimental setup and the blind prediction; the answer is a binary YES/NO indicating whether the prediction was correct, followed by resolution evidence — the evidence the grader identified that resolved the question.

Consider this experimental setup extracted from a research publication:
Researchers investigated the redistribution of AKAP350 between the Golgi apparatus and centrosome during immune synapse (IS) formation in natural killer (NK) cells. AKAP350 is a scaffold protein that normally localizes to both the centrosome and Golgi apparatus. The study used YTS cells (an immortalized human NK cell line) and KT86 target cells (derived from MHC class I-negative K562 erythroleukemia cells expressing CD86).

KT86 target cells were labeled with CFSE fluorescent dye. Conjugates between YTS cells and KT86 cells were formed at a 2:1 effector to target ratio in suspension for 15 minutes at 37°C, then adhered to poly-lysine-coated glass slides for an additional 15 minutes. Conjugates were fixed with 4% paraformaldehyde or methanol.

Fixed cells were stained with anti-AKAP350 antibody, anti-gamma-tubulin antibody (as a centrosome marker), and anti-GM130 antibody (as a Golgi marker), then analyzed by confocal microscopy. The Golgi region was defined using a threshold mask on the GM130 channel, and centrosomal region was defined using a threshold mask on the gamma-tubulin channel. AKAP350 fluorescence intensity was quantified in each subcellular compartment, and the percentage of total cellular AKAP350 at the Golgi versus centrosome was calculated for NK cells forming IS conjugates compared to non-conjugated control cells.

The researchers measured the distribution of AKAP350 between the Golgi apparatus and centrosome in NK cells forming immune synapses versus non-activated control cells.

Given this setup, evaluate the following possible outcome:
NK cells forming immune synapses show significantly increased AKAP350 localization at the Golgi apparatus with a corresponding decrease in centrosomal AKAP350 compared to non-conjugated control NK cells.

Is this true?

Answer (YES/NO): YES